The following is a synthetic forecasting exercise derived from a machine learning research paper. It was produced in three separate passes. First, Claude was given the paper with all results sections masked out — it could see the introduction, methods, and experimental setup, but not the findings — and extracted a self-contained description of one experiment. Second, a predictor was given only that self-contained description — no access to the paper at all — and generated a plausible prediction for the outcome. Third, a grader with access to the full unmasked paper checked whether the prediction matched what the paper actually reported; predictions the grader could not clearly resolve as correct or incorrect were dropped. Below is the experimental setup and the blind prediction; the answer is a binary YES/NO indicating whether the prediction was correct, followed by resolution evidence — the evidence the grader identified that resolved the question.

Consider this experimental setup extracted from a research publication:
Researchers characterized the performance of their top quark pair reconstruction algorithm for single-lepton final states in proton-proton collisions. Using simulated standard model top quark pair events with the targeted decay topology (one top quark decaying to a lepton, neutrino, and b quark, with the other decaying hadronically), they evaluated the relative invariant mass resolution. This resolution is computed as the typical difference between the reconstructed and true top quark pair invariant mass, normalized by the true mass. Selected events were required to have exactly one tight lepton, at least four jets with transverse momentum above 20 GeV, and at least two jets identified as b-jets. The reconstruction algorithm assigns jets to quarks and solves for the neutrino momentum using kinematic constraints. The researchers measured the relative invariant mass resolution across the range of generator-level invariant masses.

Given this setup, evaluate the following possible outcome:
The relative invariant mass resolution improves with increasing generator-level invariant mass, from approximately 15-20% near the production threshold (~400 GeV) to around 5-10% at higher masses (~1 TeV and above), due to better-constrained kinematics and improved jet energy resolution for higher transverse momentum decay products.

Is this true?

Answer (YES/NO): NO